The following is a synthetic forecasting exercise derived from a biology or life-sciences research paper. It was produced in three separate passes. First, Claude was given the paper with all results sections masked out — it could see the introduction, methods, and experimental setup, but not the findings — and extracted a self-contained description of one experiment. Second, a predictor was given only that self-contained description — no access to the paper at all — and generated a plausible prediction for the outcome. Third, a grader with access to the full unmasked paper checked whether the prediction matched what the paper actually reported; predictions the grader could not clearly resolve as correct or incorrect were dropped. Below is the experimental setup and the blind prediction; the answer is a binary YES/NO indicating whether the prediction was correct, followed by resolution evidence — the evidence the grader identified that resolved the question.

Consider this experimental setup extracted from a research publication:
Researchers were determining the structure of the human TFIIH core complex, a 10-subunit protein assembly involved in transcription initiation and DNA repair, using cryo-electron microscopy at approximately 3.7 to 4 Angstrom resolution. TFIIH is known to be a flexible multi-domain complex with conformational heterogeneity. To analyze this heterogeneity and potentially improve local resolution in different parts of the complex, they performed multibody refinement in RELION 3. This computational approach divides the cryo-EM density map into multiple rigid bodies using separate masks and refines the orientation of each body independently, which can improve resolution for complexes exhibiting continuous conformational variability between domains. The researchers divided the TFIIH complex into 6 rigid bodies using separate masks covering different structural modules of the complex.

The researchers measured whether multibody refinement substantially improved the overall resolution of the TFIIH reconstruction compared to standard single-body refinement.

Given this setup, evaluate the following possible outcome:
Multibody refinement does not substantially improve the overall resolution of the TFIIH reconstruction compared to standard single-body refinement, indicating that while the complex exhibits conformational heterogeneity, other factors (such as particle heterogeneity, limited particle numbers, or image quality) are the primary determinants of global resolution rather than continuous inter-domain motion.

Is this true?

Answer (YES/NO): YES